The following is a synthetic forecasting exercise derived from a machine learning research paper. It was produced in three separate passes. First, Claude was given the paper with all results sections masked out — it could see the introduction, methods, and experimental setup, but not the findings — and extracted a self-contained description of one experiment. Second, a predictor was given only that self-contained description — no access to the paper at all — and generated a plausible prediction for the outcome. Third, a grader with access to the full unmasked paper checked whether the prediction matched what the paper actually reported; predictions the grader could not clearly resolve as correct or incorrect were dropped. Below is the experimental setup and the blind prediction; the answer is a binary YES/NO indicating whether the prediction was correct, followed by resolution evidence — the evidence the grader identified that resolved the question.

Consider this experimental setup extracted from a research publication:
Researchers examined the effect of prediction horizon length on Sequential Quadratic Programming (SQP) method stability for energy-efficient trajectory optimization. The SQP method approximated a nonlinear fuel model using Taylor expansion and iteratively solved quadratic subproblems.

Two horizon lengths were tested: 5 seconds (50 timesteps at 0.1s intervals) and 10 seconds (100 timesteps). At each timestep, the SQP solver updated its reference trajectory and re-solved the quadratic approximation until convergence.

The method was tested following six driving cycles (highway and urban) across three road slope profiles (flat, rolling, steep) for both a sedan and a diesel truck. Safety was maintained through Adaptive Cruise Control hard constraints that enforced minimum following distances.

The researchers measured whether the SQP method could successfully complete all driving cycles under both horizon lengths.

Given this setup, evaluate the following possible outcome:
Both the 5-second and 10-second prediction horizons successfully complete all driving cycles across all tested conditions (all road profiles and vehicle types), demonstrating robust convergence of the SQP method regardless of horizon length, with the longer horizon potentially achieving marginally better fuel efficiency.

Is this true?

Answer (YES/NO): NO